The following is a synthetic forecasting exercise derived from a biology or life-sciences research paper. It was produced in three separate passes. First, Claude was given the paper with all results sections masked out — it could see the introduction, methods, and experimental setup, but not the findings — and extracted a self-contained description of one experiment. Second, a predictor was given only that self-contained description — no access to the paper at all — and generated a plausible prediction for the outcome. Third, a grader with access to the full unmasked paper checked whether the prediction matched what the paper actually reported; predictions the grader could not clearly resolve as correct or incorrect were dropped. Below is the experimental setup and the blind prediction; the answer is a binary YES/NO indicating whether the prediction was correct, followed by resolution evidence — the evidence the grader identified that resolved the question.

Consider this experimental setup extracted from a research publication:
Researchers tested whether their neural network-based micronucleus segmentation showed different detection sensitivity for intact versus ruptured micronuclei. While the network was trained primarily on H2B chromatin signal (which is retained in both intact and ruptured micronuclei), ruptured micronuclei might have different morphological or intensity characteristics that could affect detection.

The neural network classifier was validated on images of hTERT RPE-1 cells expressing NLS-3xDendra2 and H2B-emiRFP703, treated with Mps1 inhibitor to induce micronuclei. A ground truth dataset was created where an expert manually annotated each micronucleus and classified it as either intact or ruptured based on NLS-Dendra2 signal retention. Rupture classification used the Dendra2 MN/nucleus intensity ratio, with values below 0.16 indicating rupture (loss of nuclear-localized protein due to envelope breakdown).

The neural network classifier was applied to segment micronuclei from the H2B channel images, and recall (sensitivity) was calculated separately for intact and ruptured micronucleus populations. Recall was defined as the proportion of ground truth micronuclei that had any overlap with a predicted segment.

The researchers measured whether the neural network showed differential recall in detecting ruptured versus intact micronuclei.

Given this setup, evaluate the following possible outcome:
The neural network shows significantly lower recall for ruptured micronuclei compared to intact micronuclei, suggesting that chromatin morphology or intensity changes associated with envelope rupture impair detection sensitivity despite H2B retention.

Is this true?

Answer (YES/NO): YES